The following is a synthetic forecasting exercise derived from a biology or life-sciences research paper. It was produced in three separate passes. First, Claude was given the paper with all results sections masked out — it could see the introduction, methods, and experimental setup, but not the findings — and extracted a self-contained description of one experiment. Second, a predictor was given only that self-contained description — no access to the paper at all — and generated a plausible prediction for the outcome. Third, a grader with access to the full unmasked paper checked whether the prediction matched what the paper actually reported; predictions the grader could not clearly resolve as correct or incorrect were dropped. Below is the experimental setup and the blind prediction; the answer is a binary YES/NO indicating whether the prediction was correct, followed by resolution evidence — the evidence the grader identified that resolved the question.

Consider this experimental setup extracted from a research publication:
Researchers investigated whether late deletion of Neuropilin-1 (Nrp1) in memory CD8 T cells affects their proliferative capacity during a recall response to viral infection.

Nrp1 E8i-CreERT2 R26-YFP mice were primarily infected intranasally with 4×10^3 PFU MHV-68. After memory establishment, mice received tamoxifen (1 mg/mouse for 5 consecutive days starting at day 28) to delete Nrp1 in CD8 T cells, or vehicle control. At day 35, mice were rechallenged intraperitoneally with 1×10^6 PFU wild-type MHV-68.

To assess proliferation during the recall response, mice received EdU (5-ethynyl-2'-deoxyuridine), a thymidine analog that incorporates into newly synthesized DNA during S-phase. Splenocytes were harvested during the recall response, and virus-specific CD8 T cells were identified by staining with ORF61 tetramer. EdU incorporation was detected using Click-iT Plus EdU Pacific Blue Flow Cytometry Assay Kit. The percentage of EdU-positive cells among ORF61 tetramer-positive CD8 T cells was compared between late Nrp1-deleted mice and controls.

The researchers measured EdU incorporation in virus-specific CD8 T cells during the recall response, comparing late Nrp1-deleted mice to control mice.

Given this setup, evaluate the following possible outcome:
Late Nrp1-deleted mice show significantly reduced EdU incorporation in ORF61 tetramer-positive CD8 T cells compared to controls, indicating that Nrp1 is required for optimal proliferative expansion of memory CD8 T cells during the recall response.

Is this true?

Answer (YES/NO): NO